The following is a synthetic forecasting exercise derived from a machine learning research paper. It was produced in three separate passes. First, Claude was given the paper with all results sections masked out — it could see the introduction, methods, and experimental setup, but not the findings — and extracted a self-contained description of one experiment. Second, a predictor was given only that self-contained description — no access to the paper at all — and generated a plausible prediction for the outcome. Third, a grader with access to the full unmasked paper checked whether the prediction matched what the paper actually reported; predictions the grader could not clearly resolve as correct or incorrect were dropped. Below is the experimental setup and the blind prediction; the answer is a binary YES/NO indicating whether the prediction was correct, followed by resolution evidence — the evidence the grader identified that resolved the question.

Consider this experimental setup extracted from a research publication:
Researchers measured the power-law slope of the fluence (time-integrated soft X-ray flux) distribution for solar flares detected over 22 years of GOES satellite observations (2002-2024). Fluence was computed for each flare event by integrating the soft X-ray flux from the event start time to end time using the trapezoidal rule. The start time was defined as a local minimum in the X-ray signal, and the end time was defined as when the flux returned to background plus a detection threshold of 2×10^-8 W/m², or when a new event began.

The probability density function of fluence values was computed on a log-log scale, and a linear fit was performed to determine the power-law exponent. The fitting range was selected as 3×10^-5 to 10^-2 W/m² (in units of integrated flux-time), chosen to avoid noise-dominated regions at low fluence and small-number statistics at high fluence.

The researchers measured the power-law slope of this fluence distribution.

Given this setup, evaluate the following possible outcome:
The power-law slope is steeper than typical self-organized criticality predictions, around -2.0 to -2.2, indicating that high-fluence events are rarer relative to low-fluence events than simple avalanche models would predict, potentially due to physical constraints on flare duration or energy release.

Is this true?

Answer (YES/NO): YES